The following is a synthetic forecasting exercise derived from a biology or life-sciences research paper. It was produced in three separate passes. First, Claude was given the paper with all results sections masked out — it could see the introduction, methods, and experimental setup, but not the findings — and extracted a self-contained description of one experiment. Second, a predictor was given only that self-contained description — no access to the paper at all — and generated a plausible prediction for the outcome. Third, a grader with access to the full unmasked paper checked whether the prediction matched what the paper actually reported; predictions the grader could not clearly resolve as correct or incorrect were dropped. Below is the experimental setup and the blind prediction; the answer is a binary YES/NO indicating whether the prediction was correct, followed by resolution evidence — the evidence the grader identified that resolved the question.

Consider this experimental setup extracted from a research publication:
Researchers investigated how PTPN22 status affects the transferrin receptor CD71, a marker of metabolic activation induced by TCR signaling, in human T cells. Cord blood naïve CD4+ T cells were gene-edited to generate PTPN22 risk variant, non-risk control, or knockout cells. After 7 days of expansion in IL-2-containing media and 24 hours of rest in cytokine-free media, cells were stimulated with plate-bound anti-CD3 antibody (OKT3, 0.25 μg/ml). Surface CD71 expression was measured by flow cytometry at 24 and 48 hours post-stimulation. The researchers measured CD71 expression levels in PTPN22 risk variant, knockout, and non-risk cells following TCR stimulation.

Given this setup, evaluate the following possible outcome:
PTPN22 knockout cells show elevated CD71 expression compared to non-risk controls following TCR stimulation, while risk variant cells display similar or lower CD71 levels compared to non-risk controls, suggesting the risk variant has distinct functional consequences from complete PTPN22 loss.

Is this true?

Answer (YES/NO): NO